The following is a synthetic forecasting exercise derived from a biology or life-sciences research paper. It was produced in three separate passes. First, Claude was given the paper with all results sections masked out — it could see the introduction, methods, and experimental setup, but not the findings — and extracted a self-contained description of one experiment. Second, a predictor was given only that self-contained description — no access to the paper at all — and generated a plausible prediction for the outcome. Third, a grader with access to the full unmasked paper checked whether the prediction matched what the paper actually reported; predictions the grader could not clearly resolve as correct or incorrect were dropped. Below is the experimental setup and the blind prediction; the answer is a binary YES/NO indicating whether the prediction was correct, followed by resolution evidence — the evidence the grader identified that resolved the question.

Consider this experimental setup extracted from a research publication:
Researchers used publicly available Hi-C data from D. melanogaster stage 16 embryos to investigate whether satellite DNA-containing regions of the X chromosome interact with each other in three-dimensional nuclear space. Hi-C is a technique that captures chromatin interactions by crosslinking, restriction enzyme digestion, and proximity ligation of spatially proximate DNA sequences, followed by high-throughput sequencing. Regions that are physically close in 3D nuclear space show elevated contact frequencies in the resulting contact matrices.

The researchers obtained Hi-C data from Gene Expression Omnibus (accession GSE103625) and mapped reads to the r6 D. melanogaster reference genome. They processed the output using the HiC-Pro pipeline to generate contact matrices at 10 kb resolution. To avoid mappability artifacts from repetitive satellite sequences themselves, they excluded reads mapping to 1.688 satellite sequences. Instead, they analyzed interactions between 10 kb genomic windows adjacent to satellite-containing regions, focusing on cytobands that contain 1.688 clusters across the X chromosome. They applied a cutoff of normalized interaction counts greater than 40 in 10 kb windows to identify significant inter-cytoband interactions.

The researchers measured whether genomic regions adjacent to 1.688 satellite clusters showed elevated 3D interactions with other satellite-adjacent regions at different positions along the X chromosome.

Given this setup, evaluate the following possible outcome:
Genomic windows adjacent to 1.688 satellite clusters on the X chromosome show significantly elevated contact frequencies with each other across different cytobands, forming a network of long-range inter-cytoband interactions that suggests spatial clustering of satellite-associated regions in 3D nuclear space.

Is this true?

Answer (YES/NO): NO